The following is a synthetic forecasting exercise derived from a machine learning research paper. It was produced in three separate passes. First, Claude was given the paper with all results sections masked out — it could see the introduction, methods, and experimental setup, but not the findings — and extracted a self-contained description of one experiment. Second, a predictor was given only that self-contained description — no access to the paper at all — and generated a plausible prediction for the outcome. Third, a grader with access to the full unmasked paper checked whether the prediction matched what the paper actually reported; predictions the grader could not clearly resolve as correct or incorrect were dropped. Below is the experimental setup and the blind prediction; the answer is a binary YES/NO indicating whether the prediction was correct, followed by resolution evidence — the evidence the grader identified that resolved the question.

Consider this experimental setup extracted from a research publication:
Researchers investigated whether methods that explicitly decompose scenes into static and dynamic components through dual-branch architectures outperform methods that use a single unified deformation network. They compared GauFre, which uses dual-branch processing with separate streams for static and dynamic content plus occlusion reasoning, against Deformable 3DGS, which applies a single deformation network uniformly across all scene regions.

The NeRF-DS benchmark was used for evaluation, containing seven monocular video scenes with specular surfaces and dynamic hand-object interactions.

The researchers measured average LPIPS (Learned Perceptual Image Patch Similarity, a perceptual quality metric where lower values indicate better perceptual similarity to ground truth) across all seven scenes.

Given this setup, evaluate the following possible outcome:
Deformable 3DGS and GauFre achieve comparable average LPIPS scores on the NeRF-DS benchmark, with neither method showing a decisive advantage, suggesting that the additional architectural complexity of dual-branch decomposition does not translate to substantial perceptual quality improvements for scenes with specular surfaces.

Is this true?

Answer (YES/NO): NO